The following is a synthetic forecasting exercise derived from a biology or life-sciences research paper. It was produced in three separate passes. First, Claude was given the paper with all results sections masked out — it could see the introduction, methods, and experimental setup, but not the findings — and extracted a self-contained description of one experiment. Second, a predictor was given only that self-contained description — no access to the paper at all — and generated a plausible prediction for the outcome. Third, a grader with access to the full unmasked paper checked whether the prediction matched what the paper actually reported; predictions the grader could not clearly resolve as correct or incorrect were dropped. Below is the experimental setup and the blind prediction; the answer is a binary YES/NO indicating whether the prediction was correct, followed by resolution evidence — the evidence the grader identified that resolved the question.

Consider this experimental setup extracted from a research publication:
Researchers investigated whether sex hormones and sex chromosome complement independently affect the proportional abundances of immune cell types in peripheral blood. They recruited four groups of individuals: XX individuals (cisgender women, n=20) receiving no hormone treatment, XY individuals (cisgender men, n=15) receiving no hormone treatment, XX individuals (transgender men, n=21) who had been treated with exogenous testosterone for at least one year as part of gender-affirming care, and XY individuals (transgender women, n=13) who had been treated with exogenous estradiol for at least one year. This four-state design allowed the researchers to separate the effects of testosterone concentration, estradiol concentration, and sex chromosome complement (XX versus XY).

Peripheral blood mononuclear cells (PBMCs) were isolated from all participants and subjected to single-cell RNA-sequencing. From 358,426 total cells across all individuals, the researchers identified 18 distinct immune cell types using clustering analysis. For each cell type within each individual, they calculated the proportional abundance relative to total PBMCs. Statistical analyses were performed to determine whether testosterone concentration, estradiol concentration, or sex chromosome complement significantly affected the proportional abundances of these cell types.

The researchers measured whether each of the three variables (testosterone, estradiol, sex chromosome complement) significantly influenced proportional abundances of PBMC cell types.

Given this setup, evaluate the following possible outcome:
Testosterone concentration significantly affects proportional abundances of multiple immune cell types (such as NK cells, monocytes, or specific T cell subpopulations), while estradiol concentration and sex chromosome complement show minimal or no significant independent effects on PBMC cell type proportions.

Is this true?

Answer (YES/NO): NO